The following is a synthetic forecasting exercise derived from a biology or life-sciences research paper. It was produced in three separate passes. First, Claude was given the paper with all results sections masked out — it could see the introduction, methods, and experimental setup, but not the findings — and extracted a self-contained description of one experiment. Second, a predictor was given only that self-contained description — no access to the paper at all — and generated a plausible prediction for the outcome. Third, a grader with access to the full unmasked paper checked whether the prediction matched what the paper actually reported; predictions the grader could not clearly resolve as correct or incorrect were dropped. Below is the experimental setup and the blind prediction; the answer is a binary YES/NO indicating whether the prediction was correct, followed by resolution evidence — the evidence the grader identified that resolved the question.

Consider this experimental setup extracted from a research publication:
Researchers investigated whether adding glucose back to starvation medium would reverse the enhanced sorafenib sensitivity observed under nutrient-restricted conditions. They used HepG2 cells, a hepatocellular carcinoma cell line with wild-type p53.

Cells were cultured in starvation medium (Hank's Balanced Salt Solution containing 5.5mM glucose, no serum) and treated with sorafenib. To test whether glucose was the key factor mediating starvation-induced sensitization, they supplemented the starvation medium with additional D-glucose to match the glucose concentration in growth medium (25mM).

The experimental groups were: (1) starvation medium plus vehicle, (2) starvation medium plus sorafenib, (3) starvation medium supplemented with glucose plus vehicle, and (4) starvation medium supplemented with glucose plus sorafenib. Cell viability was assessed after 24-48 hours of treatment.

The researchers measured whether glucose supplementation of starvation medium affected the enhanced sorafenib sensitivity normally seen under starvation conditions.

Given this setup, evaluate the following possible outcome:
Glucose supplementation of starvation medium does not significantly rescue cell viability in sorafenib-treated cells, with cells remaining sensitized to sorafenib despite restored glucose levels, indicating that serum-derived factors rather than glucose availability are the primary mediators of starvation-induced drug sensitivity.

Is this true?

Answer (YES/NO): NO